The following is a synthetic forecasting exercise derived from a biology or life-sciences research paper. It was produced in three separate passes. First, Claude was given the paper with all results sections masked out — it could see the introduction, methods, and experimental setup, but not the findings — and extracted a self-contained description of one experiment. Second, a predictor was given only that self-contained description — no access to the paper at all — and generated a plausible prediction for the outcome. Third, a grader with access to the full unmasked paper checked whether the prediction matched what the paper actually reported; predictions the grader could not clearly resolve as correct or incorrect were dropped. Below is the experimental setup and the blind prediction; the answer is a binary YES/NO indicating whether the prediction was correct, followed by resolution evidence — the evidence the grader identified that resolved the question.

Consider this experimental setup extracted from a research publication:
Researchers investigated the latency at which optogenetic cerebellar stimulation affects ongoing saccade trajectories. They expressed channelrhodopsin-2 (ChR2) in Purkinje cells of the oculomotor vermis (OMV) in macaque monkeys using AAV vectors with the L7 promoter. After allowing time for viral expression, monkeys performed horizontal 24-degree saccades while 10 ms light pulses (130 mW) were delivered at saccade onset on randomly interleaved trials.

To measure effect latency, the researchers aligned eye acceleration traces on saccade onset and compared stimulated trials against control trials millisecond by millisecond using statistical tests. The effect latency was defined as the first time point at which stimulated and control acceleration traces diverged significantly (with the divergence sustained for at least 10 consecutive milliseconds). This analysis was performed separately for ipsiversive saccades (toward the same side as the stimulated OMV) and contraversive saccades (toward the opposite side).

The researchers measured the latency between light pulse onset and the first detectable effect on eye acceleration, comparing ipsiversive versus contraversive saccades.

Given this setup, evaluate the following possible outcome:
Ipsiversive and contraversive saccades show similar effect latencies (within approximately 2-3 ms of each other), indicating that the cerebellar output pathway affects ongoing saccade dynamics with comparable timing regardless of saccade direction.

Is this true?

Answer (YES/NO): NO